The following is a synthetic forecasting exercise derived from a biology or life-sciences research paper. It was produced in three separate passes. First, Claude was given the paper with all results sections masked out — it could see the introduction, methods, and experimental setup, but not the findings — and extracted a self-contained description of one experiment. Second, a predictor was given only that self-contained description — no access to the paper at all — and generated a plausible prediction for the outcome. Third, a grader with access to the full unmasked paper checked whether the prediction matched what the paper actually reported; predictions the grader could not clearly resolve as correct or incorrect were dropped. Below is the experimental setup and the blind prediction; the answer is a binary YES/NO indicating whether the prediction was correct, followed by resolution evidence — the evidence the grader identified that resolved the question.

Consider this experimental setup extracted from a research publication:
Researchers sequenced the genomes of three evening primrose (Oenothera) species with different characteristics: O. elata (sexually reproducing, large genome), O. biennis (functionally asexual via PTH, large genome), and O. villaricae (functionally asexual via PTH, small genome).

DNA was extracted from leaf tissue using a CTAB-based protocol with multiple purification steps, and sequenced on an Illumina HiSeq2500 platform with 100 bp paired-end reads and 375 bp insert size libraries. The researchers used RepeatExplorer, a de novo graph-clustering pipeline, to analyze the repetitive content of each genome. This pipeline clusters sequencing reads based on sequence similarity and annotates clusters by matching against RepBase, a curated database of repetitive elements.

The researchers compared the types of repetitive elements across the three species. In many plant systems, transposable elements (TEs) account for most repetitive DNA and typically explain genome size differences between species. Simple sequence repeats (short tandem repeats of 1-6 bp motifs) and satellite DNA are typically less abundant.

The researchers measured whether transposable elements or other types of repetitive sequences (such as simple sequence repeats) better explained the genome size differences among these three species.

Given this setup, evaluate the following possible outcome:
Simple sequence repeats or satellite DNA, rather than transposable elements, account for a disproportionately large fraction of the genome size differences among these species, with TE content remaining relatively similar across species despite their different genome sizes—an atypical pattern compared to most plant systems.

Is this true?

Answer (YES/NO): YES